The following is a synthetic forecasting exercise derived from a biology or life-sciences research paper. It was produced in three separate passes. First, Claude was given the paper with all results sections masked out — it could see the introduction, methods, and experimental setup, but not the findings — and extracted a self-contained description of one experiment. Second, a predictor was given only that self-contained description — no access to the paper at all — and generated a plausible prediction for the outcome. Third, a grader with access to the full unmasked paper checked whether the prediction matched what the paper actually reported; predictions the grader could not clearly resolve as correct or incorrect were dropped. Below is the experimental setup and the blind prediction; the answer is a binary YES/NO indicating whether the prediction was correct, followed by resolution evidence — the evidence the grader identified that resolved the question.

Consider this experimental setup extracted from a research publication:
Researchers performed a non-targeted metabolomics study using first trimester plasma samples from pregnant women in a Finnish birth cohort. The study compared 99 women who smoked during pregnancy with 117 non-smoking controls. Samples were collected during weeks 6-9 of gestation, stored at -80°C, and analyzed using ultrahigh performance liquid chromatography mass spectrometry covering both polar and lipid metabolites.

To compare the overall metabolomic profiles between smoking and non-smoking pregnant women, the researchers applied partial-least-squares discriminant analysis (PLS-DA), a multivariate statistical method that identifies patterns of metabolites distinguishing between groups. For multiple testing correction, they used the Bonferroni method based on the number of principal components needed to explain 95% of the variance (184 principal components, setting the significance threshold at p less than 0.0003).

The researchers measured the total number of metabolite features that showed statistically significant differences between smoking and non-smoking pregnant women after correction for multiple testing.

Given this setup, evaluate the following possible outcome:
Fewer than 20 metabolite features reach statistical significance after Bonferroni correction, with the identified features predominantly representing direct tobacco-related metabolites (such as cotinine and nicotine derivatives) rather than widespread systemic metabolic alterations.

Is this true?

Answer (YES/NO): NO